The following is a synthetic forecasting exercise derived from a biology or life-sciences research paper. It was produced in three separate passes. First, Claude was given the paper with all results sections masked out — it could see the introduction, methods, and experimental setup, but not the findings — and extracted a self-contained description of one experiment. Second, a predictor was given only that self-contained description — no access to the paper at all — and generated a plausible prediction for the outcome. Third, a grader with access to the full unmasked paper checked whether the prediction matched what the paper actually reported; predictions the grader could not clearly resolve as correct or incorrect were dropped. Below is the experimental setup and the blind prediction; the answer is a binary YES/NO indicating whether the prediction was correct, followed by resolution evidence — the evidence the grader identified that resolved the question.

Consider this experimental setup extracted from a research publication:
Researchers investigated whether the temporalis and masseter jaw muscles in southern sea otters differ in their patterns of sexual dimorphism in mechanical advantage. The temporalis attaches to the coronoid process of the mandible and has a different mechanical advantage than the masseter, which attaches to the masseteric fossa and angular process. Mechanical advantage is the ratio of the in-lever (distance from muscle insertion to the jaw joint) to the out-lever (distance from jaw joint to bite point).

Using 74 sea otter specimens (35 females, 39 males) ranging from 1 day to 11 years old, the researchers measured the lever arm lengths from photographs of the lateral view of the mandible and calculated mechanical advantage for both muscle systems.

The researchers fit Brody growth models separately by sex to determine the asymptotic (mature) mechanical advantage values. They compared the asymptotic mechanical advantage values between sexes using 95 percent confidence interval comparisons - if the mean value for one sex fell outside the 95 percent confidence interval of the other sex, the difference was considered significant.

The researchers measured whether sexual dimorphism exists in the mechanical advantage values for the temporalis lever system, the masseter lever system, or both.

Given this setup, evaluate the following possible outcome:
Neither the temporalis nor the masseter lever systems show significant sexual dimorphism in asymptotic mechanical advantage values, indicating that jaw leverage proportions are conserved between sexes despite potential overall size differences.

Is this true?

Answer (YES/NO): YES